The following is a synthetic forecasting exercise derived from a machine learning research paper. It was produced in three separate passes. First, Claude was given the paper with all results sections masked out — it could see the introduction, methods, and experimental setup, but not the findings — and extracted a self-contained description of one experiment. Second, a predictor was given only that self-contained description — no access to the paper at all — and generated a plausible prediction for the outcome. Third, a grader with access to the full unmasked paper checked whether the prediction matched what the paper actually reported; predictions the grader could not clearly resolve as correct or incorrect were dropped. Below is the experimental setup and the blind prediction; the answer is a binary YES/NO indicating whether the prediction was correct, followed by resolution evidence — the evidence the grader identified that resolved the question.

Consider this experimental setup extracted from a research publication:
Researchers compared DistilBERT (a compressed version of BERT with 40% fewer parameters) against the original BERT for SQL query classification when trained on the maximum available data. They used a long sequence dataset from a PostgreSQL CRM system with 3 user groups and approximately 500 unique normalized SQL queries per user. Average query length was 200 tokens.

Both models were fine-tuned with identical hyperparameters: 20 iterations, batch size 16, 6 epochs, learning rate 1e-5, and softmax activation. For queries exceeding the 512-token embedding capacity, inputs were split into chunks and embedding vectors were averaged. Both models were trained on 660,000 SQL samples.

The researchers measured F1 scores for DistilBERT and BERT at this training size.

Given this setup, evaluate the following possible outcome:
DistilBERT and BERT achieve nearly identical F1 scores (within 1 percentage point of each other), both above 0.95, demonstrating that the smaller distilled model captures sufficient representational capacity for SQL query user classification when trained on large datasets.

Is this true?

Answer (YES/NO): NO